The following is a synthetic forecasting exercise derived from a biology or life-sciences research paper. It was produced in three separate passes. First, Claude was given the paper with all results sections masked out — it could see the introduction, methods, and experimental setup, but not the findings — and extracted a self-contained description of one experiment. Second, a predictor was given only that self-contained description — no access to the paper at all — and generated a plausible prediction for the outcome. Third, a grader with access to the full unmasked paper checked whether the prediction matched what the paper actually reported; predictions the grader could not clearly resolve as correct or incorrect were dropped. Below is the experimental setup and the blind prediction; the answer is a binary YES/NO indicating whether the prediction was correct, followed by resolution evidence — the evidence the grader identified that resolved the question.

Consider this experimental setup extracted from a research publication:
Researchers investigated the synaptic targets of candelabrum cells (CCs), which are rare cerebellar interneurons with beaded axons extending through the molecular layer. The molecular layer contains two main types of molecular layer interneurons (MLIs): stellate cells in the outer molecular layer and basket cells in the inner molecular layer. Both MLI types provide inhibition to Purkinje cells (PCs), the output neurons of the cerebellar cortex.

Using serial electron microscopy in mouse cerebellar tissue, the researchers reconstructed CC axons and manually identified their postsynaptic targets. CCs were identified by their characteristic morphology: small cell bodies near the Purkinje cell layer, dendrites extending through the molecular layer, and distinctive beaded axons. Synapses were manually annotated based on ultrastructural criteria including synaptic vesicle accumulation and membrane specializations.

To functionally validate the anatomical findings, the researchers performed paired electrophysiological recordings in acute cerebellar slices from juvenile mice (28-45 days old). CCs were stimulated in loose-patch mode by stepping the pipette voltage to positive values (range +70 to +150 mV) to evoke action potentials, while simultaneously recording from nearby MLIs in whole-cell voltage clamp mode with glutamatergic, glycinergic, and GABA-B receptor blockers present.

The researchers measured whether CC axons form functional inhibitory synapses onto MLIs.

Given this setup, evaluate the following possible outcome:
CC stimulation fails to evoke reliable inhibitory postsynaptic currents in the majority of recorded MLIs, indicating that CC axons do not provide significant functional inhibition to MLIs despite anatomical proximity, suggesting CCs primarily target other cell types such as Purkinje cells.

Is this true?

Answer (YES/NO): NO